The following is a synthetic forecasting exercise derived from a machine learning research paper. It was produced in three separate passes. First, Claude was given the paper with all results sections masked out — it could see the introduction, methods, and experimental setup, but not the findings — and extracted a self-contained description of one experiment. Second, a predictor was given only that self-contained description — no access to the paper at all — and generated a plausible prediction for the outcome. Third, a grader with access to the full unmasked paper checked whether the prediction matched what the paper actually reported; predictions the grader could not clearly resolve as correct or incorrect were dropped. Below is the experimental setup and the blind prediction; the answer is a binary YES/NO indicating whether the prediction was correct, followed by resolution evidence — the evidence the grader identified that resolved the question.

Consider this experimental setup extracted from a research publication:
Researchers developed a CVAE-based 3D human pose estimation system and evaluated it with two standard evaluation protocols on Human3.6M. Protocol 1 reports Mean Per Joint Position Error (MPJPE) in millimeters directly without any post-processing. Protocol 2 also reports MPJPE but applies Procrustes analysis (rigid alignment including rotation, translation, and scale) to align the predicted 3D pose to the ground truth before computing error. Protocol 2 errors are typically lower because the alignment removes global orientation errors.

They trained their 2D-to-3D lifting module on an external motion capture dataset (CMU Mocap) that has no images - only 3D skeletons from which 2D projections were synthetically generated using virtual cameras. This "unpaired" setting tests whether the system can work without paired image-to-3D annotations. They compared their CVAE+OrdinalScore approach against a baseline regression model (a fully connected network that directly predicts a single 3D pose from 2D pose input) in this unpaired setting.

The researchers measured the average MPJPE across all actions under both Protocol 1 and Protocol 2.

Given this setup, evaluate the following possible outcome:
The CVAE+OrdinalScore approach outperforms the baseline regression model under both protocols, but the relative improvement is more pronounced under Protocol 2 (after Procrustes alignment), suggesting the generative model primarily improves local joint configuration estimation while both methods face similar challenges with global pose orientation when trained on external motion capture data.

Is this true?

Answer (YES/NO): NO